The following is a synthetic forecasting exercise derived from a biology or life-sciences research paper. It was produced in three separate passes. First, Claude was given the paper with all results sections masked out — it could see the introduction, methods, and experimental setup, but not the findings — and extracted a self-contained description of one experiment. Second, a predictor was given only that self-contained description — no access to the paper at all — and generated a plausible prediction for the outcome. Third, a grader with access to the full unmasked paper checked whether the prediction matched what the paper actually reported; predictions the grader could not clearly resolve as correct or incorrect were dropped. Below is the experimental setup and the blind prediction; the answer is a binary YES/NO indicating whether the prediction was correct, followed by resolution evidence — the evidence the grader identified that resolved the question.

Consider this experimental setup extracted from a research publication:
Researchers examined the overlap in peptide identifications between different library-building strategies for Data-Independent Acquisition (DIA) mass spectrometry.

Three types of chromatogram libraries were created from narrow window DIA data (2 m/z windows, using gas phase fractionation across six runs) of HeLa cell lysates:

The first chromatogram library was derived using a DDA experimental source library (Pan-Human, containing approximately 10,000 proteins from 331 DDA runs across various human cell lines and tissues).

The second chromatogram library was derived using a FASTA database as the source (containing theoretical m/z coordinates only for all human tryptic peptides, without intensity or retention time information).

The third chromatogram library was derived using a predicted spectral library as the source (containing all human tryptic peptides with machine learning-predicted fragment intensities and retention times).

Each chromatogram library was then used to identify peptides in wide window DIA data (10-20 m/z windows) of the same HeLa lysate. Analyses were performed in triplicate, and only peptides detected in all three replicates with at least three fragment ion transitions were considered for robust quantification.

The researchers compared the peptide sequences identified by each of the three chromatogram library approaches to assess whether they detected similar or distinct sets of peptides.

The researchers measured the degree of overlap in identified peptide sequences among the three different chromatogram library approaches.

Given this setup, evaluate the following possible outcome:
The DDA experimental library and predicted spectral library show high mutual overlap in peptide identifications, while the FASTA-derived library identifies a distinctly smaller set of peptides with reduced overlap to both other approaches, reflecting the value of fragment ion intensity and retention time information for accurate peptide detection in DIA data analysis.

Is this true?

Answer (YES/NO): NO